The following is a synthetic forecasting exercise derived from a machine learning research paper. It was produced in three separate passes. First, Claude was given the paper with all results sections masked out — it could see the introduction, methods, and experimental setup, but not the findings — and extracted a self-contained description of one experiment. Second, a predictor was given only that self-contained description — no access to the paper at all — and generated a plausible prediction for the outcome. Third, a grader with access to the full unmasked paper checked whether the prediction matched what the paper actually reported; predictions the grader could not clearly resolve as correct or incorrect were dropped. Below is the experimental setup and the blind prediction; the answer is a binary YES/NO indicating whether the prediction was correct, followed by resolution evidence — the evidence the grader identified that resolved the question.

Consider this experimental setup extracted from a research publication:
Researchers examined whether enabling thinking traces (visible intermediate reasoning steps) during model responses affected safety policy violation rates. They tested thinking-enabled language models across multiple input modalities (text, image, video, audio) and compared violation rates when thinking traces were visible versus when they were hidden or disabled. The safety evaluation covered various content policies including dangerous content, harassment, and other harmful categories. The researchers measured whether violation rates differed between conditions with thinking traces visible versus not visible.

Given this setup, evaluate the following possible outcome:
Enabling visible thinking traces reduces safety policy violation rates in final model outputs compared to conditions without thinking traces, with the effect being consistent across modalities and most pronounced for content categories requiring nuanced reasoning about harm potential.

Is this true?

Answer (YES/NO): NO